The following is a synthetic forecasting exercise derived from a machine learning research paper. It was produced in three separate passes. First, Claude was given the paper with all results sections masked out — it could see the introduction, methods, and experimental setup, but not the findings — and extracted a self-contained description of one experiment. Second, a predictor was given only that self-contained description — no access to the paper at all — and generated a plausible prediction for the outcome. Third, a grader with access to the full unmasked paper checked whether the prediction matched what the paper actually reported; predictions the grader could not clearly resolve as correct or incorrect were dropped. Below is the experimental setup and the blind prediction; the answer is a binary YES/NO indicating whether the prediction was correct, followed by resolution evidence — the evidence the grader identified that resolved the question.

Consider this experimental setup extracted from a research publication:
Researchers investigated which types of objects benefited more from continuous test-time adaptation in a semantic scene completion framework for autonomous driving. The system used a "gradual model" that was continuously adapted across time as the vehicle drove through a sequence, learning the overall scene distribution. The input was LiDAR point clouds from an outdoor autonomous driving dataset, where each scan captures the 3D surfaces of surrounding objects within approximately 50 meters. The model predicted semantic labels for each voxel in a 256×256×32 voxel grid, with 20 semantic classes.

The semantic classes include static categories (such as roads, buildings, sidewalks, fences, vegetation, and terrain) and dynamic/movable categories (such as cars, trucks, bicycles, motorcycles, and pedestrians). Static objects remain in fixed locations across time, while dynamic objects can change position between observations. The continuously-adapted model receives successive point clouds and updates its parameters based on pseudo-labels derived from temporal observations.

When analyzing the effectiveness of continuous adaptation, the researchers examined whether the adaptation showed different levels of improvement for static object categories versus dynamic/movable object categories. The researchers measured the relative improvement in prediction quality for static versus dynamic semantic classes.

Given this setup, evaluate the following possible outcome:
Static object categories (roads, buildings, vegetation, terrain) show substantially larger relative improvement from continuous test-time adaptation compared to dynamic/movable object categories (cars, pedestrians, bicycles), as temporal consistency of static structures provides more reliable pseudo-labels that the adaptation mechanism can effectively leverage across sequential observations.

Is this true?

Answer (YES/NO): YES